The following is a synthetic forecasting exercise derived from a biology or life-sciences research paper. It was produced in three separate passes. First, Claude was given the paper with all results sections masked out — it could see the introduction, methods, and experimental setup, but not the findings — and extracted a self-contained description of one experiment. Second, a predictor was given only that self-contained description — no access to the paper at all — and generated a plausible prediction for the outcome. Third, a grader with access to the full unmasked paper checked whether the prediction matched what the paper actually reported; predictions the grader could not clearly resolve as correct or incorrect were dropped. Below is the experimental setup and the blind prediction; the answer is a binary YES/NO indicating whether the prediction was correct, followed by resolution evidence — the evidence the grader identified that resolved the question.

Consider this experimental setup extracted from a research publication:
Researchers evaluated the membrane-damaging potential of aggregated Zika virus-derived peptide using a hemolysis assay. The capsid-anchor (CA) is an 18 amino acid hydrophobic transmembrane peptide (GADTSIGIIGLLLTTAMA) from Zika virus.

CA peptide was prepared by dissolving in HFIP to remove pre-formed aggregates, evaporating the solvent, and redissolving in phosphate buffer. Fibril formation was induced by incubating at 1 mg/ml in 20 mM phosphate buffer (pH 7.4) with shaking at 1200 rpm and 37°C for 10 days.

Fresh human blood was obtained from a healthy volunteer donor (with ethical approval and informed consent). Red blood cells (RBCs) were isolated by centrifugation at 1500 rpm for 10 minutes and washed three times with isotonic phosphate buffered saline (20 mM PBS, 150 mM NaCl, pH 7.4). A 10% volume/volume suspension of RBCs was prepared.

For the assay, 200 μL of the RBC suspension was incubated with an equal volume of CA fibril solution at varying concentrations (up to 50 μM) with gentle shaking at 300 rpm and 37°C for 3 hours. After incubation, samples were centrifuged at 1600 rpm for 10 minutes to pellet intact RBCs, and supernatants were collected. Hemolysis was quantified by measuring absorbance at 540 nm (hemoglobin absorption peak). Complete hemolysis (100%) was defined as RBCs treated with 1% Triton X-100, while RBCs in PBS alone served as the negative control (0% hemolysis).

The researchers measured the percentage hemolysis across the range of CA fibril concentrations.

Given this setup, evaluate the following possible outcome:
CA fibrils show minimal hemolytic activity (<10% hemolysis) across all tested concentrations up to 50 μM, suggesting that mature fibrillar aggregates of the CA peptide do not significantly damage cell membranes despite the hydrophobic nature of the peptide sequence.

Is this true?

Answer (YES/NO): NO